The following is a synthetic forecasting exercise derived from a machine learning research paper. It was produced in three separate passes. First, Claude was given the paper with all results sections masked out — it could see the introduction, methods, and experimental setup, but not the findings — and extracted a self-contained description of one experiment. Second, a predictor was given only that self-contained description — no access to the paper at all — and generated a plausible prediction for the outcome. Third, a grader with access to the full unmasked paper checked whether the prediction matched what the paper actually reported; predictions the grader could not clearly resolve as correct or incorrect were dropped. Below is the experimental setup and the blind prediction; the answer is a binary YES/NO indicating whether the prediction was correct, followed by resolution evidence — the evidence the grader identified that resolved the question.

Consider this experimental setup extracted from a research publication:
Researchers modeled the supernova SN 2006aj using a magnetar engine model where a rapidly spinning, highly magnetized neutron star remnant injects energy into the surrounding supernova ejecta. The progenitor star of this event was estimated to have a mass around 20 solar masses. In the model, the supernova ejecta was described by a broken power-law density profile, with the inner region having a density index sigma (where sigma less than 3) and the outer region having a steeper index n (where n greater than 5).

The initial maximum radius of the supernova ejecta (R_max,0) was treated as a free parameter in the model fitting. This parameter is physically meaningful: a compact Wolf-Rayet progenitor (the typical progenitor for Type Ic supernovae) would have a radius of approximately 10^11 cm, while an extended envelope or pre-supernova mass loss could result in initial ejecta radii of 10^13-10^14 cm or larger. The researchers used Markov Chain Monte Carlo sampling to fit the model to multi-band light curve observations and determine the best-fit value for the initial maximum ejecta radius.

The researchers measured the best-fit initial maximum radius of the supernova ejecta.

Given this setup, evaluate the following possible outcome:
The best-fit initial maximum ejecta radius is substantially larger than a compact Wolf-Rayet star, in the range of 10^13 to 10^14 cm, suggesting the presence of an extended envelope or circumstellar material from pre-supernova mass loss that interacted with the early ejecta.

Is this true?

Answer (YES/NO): YES